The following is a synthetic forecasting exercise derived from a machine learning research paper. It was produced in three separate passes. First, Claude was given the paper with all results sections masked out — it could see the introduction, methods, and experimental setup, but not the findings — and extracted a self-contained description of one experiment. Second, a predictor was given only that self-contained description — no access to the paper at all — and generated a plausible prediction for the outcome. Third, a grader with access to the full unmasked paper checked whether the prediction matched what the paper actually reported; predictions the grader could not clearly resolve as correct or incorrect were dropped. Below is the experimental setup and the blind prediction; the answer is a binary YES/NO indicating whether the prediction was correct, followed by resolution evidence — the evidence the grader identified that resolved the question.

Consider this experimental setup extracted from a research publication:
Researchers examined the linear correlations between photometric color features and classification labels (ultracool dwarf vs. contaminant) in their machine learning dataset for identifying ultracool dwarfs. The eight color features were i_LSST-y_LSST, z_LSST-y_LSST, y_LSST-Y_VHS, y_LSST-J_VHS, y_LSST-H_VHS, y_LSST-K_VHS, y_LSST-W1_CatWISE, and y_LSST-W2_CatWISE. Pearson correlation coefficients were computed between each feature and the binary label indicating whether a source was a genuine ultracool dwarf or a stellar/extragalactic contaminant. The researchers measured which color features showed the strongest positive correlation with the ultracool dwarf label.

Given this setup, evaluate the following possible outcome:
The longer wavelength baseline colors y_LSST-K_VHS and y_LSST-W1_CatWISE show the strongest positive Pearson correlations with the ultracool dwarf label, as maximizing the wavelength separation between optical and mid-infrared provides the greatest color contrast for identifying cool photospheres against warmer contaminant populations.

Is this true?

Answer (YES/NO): NO